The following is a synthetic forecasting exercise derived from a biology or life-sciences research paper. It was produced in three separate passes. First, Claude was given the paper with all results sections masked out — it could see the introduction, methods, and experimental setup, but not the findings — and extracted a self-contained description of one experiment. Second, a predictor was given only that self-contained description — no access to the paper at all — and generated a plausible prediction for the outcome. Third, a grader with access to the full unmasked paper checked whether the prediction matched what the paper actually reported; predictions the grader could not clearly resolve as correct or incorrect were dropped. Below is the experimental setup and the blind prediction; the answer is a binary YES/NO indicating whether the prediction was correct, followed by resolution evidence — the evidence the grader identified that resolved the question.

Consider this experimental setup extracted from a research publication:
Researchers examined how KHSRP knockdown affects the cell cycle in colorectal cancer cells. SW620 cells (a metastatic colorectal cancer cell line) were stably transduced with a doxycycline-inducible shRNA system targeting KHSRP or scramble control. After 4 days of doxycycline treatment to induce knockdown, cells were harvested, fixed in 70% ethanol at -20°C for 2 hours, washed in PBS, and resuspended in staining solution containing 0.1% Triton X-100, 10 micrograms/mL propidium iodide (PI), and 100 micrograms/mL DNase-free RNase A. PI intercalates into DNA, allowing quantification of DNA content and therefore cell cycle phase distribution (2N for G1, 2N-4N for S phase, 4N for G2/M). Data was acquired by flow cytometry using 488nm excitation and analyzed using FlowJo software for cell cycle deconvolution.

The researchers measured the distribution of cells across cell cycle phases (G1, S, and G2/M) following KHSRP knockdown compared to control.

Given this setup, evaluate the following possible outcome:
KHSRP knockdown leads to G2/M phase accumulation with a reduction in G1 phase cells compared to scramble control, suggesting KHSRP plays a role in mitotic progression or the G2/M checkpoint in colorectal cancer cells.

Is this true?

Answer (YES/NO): NO